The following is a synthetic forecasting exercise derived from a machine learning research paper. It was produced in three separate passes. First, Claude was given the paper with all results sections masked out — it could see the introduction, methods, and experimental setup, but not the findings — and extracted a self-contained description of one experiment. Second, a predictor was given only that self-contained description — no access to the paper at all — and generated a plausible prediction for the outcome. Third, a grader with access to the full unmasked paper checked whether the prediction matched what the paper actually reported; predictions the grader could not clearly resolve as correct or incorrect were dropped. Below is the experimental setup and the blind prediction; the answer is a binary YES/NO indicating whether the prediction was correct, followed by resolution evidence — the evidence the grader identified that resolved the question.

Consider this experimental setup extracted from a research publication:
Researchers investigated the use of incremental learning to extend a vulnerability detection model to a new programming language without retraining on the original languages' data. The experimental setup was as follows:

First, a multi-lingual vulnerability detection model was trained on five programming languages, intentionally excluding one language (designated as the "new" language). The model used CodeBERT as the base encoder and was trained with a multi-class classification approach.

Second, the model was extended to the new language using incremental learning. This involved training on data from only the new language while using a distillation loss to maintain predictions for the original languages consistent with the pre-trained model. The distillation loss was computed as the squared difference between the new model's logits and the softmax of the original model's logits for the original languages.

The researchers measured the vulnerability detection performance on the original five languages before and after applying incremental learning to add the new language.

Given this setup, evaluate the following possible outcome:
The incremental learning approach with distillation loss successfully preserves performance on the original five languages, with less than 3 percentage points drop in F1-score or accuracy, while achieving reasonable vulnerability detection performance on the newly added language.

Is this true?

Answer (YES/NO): NO